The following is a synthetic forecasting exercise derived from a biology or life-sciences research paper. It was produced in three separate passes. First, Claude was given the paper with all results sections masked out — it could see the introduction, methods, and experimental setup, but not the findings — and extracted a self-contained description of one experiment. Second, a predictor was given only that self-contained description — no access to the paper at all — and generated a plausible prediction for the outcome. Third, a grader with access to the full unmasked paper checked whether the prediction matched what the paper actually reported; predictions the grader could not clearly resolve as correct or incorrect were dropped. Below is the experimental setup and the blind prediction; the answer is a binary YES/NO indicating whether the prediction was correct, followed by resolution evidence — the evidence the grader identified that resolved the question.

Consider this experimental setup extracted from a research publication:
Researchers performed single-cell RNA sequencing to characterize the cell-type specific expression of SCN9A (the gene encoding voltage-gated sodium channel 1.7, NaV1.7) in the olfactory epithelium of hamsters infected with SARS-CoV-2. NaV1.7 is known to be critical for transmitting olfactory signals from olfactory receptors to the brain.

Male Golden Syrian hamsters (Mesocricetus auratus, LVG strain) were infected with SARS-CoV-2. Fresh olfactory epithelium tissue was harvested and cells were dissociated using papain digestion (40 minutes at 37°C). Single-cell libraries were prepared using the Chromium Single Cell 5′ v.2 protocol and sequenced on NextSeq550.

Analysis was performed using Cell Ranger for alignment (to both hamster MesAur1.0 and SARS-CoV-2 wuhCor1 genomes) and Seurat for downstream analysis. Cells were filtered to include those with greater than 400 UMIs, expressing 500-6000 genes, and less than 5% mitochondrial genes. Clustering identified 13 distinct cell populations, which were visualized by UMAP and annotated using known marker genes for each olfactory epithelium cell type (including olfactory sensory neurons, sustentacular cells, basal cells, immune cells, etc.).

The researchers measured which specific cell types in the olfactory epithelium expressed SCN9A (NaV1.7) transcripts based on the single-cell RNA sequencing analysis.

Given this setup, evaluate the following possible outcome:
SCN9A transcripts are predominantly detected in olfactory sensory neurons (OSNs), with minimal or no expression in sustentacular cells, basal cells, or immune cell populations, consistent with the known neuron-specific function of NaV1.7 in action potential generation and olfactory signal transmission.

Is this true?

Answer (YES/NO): NO